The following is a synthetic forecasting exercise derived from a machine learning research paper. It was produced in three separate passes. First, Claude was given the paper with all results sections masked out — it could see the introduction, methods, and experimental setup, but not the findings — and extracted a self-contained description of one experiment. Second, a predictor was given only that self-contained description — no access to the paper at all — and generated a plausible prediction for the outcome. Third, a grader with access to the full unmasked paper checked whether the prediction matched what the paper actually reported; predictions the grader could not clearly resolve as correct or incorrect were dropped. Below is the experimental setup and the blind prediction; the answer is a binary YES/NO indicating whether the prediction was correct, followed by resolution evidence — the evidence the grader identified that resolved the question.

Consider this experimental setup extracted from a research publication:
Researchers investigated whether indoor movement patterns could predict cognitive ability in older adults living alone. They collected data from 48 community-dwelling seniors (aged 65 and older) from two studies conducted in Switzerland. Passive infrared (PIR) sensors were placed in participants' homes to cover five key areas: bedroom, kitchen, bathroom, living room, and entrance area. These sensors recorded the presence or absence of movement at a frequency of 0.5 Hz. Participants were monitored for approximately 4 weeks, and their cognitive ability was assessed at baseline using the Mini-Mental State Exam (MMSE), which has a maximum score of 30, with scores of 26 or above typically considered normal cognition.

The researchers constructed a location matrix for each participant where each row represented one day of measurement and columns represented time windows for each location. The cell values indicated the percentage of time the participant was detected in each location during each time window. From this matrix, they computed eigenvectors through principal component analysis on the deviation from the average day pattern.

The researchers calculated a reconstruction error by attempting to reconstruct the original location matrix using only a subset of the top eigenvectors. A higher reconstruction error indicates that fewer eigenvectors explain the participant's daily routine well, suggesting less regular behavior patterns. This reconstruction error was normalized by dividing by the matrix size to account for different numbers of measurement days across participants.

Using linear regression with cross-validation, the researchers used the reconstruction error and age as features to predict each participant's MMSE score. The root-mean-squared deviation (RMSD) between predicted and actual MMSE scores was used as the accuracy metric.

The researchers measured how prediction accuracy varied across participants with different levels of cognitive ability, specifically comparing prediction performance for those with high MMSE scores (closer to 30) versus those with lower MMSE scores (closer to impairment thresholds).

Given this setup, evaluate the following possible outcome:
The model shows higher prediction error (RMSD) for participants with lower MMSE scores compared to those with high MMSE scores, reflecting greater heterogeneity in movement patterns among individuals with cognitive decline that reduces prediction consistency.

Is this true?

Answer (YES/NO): YES